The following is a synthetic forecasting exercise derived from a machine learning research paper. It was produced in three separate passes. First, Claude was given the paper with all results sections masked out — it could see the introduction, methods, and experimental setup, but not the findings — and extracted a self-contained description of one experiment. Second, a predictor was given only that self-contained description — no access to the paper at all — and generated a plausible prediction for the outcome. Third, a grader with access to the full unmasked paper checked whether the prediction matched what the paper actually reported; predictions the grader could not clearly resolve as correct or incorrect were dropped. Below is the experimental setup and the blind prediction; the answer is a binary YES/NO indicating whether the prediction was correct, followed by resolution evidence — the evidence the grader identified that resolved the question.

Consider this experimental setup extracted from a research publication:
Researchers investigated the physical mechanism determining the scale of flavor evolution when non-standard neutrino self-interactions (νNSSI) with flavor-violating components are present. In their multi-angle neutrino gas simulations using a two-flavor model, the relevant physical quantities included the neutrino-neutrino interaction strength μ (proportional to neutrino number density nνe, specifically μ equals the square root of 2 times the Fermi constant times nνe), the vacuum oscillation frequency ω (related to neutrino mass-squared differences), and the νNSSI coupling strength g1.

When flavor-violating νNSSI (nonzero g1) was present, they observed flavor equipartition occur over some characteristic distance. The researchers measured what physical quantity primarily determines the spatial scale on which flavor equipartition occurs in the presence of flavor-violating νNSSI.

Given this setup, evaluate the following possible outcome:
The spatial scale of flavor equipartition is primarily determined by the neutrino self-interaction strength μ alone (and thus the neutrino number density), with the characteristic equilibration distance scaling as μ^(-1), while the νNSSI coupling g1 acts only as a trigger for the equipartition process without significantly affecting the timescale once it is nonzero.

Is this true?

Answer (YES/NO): NO